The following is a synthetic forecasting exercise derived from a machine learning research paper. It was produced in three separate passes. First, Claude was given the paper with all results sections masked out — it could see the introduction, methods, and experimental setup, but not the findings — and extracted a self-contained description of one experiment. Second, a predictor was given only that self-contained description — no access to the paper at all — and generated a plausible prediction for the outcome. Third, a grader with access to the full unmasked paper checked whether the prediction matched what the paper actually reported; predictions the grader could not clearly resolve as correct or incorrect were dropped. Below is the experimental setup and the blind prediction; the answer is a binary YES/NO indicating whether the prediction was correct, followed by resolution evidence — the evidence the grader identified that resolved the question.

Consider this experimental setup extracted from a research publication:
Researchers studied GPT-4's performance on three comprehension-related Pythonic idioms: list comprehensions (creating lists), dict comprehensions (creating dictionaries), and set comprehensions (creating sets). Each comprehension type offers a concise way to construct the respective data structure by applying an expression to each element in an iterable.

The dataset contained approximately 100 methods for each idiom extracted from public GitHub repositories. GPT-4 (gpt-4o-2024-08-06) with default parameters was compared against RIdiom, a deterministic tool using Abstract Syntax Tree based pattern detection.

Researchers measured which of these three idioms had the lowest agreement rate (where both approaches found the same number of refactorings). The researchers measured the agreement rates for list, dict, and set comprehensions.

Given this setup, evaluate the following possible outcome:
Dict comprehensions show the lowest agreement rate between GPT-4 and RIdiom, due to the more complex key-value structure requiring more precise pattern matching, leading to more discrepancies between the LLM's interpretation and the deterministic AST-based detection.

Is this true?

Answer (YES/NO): NO